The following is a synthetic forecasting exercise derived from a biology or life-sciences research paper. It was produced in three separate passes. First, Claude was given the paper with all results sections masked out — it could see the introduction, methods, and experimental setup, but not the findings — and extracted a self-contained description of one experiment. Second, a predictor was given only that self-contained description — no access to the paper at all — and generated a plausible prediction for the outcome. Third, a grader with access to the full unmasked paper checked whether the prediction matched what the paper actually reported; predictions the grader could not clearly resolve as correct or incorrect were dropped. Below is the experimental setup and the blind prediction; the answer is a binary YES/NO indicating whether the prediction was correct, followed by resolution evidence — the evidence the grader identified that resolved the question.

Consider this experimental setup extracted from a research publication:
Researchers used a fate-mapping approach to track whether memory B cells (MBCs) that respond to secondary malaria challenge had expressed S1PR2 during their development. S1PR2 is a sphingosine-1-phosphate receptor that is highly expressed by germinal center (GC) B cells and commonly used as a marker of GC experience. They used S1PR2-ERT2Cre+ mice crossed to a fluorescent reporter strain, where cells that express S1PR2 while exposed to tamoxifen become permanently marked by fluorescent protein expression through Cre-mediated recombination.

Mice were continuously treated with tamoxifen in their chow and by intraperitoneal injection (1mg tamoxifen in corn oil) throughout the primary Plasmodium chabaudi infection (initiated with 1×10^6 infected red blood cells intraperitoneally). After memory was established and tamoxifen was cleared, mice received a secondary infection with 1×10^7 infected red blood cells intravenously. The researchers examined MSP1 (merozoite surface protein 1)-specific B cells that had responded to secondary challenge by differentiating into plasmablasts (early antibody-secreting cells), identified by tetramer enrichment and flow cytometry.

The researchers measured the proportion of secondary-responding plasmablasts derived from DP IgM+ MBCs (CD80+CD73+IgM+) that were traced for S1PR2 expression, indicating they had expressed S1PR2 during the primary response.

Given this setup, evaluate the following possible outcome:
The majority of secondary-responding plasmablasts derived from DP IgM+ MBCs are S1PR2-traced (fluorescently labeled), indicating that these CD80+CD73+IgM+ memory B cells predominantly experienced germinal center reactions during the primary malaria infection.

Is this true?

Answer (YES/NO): YES